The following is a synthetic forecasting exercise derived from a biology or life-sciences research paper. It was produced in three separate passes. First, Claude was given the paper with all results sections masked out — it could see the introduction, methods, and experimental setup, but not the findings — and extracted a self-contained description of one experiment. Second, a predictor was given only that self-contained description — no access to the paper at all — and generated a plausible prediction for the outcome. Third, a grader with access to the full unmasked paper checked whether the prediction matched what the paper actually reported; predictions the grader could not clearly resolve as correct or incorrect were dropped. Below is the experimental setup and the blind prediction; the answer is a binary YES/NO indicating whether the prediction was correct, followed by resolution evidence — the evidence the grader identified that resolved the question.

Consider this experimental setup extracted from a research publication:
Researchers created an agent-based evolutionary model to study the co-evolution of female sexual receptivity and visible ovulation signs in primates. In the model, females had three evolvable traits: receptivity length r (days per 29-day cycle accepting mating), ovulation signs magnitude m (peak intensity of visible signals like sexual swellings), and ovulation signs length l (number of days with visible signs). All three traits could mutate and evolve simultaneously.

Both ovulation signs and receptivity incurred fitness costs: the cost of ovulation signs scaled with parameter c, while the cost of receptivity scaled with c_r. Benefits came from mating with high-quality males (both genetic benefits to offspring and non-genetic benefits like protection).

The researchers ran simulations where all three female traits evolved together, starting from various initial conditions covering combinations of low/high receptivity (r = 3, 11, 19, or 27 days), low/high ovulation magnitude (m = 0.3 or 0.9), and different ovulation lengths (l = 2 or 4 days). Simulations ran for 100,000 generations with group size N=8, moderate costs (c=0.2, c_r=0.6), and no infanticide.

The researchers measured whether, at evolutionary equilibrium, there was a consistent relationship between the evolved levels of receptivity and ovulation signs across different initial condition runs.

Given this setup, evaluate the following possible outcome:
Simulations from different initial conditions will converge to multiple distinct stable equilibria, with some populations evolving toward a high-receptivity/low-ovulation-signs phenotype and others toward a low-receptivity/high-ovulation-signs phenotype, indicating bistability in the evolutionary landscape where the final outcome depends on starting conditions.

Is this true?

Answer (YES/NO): NO